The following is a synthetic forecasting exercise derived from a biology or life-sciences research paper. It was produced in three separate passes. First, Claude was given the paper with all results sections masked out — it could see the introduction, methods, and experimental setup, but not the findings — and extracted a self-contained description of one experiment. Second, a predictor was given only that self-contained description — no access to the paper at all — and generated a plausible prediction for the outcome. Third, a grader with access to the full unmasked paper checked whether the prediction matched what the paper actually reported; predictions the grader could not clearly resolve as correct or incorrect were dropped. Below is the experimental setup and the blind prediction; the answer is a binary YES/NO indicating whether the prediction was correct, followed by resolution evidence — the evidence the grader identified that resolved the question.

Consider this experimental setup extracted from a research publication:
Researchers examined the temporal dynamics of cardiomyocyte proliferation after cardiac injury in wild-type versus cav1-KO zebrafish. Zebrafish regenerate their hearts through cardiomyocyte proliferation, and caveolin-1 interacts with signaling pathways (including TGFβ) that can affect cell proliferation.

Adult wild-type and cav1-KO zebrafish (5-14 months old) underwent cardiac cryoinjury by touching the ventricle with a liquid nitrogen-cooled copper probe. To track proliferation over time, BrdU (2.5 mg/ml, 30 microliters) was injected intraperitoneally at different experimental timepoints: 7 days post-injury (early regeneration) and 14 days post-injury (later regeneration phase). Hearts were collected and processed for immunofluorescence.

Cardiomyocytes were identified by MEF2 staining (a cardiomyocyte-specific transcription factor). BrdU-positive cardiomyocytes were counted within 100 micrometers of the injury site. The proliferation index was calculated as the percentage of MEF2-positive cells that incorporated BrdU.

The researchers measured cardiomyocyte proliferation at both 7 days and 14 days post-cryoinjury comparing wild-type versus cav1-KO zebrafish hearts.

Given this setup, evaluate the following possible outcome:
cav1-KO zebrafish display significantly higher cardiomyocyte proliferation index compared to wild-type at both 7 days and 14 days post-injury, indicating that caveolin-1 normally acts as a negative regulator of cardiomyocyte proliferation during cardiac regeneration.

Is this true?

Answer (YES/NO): NO